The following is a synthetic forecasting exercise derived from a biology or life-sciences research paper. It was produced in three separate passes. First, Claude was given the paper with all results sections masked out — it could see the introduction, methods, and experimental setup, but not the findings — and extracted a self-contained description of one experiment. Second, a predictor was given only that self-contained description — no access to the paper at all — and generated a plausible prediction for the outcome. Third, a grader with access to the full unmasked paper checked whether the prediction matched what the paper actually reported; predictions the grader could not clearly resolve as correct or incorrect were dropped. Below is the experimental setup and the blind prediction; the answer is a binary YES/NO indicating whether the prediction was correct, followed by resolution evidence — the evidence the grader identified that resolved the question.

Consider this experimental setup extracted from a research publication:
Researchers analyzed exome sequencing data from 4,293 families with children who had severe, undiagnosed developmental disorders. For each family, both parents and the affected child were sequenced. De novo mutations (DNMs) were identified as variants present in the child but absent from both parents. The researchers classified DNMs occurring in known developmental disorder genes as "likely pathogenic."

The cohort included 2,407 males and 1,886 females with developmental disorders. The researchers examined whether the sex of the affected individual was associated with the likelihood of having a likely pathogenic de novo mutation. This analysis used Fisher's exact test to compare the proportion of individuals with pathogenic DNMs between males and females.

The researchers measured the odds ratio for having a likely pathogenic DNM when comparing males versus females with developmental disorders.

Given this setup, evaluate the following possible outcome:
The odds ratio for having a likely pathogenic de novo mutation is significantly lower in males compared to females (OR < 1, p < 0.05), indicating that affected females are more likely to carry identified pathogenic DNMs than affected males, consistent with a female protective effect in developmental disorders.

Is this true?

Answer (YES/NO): YES